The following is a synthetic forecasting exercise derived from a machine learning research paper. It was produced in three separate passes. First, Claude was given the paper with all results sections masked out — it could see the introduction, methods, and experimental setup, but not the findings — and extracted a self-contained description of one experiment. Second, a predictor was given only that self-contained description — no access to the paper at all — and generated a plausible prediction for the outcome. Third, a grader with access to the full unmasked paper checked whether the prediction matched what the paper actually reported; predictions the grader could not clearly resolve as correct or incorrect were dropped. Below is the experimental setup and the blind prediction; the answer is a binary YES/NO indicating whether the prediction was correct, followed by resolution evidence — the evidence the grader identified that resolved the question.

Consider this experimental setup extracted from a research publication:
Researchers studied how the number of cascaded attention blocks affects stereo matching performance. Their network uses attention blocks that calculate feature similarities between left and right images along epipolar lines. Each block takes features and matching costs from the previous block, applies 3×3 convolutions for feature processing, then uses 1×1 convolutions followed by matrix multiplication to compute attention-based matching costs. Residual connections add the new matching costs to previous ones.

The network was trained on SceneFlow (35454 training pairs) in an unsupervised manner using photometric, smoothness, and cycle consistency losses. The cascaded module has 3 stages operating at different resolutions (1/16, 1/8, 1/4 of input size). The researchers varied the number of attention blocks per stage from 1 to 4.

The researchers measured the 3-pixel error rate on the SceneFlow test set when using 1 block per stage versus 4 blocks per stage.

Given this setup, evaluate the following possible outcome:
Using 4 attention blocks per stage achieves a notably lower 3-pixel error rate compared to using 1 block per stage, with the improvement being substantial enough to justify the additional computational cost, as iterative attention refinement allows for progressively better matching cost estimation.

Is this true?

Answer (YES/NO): NO